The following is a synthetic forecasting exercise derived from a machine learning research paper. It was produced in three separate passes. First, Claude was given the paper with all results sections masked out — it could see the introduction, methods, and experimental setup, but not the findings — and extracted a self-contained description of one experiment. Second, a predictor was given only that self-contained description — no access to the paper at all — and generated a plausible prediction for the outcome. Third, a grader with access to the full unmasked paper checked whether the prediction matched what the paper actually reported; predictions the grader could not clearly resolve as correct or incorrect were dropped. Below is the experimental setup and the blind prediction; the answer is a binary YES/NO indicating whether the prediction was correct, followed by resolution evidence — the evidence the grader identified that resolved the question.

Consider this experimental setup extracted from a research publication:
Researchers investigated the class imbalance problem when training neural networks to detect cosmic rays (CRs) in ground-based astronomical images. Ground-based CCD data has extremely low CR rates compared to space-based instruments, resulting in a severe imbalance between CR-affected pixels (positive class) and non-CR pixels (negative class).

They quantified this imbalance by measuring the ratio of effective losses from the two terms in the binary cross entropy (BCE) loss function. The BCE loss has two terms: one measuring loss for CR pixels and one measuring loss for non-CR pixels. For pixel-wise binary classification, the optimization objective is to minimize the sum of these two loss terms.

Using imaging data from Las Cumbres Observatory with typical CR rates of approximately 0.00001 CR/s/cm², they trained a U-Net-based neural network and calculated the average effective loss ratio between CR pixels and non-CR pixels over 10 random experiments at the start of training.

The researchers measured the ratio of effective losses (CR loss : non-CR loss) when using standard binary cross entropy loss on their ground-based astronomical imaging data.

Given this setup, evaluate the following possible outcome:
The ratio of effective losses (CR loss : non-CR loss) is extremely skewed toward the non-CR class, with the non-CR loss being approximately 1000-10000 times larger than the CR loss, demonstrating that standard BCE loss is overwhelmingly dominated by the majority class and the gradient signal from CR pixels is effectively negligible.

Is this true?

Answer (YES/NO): YES